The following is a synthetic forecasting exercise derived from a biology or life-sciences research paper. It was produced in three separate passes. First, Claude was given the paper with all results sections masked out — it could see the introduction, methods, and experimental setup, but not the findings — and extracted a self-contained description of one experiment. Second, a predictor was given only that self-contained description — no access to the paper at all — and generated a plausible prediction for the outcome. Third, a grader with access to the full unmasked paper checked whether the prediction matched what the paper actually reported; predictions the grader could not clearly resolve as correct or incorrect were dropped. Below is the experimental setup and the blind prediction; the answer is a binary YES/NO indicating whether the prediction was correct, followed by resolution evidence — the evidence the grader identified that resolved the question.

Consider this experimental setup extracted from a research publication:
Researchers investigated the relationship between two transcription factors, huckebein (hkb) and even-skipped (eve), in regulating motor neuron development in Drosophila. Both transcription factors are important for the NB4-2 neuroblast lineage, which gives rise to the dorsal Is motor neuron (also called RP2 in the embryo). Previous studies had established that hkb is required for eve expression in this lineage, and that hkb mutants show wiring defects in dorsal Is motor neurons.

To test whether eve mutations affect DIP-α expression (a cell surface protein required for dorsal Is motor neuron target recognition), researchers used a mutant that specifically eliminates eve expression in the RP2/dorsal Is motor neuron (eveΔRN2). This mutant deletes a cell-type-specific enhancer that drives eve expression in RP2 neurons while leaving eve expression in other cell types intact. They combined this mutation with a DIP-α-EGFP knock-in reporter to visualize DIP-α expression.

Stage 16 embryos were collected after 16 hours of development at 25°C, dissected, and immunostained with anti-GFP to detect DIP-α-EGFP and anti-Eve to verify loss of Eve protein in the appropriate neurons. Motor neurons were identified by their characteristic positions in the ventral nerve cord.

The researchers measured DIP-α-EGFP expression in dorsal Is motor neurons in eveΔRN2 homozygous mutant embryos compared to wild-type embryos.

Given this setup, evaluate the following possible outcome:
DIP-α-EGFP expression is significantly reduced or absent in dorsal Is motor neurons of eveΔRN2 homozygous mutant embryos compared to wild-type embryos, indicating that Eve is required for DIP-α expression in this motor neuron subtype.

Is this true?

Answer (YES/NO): YES